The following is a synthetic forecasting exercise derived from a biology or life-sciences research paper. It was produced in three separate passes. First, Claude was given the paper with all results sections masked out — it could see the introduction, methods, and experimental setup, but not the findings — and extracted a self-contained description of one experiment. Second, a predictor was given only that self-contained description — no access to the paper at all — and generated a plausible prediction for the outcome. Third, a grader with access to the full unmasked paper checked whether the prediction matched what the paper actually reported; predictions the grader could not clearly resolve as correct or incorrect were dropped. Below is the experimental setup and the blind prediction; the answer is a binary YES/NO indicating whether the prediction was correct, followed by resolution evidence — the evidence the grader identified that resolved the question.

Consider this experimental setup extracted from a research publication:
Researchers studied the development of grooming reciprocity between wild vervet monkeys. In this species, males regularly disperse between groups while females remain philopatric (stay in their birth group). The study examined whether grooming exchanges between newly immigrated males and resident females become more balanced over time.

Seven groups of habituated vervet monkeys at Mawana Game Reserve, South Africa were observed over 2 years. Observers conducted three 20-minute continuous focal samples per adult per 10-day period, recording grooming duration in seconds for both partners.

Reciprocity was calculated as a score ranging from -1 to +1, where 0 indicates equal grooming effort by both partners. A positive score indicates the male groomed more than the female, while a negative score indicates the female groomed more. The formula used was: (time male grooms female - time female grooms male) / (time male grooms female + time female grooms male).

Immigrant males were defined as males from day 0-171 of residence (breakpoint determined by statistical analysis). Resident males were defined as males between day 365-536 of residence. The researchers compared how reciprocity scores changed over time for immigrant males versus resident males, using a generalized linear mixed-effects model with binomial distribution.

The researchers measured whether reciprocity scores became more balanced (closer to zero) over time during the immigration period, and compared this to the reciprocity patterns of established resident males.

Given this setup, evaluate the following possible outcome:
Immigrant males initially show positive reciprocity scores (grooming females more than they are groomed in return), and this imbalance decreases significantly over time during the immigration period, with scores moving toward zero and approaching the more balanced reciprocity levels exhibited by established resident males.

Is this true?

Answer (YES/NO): NO